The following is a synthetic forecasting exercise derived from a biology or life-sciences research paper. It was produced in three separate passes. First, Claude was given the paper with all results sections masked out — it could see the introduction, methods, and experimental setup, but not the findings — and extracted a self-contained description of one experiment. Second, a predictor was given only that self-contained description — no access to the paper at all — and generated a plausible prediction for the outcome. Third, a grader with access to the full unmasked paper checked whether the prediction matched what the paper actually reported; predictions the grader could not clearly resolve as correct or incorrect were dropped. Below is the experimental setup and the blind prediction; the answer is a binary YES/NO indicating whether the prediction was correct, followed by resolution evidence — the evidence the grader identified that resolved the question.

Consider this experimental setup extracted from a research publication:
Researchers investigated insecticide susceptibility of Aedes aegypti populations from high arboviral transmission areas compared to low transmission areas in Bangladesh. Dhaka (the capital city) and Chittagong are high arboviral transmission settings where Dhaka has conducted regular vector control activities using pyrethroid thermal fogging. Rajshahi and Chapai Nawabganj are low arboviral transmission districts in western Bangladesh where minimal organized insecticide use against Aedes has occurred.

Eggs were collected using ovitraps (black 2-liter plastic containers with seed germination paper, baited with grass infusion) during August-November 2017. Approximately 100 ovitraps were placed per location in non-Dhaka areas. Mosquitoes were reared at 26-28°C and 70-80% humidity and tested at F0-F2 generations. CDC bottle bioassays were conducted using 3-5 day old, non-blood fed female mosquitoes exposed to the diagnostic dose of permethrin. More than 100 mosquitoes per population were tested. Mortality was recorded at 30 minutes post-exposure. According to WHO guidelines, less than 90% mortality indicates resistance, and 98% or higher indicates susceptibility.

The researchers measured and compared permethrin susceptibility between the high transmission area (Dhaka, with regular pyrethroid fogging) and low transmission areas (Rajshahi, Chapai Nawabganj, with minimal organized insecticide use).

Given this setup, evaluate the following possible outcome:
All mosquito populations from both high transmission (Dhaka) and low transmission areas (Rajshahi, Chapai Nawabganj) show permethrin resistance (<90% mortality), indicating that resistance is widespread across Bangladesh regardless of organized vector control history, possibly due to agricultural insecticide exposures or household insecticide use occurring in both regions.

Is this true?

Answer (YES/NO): YES